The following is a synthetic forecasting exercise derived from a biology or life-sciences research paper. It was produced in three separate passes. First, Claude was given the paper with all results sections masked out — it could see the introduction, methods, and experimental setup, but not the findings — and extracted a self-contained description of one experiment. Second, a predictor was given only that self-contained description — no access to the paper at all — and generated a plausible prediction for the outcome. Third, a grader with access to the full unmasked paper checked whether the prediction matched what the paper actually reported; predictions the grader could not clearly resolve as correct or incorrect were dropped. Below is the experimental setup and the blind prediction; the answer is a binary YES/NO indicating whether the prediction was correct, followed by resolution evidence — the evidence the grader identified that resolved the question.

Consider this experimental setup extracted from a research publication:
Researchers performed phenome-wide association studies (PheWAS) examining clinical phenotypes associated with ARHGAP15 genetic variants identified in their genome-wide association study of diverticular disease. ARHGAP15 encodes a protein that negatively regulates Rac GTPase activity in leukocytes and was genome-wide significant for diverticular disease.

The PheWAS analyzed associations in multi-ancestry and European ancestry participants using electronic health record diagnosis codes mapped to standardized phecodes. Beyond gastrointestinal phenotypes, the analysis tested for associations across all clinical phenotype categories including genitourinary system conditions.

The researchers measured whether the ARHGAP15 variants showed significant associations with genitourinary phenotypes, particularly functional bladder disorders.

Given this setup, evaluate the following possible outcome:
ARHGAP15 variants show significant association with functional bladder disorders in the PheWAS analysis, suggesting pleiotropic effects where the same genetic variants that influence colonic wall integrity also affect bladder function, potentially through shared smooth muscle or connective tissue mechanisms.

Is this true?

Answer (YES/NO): NO